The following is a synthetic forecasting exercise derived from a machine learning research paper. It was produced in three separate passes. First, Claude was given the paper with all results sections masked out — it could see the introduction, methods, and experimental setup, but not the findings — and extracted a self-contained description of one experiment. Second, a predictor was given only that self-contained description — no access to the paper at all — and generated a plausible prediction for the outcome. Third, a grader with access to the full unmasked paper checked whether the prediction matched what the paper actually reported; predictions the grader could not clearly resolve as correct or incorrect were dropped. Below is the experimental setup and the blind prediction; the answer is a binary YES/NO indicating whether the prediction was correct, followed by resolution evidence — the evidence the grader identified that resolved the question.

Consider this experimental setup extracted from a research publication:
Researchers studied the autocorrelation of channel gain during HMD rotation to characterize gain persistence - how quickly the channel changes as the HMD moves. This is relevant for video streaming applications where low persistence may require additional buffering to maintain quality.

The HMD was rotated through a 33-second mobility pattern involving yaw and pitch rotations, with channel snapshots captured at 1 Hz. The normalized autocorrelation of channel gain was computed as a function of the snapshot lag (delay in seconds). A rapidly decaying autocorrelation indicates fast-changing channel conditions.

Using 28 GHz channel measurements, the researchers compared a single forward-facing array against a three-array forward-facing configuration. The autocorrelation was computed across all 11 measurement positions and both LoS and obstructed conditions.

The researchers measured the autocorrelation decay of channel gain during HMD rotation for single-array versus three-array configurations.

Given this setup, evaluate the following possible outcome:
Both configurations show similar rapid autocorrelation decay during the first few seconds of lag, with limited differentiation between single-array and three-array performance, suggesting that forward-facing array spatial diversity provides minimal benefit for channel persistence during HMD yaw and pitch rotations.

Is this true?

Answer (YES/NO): NO